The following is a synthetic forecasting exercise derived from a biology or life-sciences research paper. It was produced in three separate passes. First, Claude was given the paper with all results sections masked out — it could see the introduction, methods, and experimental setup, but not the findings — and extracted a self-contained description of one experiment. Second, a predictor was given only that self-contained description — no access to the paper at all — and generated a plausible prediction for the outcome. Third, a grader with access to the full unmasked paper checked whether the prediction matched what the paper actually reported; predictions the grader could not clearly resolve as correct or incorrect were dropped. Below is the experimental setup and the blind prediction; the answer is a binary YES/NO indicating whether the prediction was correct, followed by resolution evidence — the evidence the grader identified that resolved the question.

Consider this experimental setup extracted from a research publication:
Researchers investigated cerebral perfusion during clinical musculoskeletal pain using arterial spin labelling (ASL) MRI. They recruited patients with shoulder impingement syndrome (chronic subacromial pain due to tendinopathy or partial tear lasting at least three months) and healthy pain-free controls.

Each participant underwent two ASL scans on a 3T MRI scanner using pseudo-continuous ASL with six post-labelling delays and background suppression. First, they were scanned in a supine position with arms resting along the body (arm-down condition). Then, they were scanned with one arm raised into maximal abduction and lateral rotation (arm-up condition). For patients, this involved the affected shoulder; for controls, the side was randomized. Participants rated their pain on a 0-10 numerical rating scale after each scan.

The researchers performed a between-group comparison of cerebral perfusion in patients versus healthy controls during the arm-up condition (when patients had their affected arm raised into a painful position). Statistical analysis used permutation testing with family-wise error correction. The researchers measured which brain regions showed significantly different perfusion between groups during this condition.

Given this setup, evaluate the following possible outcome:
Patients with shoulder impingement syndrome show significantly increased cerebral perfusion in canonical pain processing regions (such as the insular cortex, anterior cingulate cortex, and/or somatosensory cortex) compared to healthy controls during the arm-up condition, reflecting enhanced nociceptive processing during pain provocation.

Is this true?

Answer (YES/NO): NO